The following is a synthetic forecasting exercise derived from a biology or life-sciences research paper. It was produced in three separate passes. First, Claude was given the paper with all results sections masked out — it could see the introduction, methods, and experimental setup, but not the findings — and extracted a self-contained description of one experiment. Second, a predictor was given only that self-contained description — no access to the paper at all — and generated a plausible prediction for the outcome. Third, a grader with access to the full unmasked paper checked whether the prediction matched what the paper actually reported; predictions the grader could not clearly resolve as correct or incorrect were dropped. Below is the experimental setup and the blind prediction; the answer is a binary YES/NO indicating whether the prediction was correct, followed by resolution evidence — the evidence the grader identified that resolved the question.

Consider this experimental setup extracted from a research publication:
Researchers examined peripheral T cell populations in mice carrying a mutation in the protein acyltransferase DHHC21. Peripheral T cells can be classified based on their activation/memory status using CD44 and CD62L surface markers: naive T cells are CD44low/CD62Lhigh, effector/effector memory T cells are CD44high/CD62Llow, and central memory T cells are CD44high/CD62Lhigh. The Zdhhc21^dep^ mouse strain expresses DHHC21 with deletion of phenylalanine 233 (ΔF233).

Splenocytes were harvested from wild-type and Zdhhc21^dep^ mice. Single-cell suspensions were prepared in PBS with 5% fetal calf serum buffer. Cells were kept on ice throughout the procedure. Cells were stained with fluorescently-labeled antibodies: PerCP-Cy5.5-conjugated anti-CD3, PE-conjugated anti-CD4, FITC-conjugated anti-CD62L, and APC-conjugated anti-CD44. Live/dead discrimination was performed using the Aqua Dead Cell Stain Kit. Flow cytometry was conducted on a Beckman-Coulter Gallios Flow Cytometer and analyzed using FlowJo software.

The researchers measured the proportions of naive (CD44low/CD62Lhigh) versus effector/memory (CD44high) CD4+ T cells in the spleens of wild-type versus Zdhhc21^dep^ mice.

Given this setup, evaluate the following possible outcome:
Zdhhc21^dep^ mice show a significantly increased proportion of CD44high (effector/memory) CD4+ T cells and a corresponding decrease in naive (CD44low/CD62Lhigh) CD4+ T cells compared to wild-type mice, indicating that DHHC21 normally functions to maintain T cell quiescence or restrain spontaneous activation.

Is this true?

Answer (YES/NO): NO